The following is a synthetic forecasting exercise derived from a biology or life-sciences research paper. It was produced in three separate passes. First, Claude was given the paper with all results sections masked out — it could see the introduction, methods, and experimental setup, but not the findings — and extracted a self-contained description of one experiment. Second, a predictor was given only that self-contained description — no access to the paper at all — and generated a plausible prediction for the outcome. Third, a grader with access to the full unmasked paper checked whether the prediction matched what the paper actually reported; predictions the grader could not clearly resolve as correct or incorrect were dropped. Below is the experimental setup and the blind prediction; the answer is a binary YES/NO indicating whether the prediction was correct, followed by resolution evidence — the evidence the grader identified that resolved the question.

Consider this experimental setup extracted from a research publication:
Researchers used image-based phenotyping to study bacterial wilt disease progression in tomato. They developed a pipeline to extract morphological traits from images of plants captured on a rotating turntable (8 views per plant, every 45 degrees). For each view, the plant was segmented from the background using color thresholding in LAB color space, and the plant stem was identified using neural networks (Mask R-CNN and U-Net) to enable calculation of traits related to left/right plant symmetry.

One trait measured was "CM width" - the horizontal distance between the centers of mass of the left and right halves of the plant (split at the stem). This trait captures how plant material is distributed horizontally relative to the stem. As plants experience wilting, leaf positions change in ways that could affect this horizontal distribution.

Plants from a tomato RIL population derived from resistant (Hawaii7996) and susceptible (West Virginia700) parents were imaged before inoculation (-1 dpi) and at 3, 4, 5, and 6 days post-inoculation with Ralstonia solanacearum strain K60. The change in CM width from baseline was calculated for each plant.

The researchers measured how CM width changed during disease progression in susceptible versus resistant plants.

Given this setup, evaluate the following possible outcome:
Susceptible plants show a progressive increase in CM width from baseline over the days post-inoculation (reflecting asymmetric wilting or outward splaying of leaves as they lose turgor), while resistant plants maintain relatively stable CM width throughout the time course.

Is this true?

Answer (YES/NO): NO